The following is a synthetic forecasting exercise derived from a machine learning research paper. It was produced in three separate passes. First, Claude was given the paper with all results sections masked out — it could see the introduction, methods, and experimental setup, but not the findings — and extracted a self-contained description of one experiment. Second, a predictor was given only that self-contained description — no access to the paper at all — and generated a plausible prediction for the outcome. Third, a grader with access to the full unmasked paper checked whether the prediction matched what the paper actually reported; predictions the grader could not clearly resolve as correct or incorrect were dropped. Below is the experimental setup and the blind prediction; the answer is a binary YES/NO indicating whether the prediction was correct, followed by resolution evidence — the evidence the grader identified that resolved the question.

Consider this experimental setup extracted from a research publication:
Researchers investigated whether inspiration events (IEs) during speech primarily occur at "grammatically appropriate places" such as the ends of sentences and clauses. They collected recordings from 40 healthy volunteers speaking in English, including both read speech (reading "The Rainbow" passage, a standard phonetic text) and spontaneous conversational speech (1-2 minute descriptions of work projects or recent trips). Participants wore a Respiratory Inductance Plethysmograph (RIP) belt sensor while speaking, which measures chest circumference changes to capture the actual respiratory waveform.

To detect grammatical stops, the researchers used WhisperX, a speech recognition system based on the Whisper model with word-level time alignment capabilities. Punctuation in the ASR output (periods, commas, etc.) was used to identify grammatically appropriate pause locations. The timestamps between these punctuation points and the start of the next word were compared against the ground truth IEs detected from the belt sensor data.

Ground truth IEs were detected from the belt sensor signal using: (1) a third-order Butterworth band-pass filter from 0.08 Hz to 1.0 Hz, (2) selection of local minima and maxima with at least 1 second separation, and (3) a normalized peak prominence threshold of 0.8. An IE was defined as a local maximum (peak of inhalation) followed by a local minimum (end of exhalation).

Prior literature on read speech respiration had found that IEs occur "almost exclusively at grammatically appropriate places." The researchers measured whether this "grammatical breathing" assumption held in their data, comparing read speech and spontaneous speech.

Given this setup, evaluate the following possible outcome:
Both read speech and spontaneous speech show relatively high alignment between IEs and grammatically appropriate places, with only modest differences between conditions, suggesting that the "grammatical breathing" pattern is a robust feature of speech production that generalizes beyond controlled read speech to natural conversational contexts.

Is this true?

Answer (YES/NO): NO